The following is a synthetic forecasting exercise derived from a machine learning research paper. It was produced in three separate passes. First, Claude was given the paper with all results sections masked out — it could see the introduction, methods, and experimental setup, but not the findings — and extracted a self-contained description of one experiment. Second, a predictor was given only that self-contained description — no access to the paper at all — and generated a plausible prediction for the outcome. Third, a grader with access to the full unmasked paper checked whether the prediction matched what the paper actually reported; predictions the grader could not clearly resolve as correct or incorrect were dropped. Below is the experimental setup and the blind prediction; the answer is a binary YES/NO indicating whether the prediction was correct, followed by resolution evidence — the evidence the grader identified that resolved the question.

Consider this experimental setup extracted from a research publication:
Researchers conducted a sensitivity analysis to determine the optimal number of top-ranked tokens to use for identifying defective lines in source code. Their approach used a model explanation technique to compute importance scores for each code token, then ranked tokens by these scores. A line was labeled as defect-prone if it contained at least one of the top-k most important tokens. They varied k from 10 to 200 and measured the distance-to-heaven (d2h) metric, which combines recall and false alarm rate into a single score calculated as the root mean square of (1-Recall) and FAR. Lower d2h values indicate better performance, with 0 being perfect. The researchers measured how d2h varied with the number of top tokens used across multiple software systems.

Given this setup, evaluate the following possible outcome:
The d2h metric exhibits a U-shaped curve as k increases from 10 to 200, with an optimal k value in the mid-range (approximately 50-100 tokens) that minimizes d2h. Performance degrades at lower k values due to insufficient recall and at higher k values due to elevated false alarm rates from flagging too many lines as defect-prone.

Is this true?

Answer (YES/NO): NO